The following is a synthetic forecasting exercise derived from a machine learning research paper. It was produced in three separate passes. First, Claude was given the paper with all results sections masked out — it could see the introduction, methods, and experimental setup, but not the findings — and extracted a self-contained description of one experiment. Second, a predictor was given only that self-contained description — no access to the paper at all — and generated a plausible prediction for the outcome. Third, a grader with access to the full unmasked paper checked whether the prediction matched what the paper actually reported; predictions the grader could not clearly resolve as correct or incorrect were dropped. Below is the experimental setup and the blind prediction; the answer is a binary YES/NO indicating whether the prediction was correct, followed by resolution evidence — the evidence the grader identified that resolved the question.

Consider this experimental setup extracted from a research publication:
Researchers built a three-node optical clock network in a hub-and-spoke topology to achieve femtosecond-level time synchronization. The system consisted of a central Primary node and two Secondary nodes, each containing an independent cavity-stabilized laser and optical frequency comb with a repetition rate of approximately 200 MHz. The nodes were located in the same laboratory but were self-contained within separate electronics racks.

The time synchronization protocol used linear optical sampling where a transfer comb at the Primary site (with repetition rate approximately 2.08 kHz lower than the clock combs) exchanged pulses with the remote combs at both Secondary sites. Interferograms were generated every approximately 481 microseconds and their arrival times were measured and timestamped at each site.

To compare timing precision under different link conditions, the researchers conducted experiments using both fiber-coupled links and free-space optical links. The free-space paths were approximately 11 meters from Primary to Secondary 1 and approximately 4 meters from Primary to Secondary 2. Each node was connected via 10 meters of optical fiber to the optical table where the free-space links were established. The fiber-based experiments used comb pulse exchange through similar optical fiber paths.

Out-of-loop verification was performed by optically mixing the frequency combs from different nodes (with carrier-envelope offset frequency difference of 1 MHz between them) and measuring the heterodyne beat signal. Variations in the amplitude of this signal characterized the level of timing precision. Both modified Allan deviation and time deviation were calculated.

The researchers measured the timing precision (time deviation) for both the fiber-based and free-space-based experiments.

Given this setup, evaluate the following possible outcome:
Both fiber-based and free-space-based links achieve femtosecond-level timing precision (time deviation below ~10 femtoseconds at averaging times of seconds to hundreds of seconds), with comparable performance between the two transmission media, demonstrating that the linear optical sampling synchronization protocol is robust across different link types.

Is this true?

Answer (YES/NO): NO